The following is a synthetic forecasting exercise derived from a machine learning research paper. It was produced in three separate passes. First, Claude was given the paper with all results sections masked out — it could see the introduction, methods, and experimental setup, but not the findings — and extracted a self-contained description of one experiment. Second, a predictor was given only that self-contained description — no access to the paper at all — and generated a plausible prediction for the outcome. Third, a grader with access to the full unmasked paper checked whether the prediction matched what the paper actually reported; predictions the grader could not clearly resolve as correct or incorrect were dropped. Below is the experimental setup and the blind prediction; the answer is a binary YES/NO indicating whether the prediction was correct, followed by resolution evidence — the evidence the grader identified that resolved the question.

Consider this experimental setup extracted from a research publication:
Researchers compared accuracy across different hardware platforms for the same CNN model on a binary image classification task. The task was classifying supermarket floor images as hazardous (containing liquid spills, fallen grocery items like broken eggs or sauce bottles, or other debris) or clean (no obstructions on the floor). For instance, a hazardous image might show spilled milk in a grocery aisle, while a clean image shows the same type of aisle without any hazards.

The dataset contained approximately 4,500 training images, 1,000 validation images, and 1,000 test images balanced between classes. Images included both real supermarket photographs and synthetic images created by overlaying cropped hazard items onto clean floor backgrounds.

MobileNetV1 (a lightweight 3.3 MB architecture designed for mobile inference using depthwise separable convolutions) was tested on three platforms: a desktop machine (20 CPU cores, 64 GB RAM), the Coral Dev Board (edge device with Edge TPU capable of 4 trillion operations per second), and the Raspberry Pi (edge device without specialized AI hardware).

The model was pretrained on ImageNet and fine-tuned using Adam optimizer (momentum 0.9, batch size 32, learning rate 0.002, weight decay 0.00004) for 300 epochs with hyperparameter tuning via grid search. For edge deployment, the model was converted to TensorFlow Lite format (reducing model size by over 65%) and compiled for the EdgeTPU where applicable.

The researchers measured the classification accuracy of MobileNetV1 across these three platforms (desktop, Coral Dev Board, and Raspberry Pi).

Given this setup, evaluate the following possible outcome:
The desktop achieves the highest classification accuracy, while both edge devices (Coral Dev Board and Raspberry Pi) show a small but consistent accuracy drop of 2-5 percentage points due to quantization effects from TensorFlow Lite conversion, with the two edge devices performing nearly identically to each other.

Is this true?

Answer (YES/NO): NO